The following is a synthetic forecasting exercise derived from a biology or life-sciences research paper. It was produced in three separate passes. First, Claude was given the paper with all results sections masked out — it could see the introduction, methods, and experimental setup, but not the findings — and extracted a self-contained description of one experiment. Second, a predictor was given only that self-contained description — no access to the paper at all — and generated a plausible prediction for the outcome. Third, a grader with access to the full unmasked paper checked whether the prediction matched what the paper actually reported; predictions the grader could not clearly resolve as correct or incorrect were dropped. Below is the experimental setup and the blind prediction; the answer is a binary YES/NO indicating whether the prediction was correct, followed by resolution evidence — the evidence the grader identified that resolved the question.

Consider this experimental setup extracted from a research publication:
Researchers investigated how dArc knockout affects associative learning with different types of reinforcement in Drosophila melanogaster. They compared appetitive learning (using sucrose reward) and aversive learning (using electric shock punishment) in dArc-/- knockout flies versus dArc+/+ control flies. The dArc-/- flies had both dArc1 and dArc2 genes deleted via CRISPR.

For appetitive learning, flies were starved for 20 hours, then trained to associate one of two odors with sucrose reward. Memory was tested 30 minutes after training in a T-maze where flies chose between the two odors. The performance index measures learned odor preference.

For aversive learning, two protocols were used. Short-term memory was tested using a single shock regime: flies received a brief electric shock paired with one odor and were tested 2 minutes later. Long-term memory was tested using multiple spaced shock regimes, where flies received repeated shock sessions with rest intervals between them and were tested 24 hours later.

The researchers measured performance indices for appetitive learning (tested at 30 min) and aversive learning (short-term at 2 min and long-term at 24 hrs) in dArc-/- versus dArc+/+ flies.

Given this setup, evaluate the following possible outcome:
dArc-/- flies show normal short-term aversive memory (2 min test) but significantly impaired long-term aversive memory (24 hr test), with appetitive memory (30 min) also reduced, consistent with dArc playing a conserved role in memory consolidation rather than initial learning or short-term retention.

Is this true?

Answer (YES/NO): NO